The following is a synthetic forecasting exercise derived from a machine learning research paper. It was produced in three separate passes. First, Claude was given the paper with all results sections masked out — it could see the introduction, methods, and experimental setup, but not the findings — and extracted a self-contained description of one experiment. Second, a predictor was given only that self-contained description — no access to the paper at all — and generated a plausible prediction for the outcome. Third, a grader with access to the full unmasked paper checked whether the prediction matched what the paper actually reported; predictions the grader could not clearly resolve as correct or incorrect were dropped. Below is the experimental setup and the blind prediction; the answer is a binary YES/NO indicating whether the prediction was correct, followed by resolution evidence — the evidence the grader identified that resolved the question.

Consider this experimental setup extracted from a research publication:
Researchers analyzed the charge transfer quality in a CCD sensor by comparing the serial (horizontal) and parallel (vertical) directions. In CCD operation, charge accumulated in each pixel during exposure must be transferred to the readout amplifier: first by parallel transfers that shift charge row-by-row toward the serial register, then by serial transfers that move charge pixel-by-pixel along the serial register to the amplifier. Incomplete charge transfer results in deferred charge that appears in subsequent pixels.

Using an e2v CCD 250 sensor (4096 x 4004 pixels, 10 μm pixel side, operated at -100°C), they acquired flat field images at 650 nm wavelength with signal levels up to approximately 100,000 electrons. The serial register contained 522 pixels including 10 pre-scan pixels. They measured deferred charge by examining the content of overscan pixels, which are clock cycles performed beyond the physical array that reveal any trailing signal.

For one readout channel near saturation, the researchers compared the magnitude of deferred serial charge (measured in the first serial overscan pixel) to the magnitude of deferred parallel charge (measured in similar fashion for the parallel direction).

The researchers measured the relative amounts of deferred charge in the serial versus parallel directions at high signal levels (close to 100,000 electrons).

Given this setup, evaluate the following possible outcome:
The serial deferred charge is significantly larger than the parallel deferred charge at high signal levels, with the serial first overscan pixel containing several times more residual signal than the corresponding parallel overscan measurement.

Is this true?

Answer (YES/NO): YES